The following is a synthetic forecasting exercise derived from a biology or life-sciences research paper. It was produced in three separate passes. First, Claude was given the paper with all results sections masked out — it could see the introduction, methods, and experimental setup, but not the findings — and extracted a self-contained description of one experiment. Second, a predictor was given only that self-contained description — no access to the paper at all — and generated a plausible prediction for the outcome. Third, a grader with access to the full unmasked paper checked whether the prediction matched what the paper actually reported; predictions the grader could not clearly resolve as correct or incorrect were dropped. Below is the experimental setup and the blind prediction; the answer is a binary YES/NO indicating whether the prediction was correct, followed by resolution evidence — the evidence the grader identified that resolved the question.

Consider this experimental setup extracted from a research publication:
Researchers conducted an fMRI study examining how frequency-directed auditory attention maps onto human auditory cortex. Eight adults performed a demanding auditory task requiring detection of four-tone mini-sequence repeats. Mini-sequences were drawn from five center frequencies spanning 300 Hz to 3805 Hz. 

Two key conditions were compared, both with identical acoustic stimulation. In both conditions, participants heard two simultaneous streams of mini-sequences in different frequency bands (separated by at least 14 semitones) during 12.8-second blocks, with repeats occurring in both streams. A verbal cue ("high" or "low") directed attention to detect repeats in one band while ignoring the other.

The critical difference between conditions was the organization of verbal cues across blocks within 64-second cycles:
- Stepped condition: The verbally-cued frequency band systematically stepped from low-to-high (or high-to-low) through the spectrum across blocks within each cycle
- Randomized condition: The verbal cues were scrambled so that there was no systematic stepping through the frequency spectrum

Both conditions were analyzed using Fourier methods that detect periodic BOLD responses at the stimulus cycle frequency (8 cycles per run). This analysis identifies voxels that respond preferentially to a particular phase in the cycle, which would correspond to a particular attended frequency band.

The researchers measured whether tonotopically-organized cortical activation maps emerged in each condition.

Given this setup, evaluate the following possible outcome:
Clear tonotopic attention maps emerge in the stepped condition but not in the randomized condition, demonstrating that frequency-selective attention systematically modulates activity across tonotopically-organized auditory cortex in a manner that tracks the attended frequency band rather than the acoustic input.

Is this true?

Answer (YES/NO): YES